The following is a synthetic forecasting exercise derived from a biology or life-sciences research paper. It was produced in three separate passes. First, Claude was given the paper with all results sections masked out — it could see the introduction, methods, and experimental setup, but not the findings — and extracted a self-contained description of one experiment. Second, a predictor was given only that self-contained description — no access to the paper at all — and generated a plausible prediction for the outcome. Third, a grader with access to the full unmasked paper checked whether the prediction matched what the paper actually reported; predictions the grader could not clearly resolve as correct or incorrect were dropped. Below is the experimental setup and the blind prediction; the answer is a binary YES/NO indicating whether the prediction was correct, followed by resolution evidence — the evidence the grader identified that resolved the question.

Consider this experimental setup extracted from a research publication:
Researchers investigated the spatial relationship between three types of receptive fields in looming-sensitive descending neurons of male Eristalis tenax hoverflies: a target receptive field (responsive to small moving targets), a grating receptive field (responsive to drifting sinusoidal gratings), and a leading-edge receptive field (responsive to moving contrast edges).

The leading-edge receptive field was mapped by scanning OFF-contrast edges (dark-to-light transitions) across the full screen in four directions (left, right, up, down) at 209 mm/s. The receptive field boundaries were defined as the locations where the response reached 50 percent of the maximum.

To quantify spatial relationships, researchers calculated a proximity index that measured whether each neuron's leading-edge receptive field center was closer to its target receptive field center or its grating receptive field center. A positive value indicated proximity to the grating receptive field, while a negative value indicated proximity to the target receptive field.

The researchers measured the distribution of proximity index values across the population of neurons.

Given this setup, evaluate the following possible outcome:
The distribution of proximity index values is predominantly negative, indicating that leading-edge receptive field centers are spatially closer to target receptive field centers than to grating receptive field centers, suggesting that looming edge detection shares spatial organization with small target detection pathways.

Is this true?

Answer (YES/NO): NO